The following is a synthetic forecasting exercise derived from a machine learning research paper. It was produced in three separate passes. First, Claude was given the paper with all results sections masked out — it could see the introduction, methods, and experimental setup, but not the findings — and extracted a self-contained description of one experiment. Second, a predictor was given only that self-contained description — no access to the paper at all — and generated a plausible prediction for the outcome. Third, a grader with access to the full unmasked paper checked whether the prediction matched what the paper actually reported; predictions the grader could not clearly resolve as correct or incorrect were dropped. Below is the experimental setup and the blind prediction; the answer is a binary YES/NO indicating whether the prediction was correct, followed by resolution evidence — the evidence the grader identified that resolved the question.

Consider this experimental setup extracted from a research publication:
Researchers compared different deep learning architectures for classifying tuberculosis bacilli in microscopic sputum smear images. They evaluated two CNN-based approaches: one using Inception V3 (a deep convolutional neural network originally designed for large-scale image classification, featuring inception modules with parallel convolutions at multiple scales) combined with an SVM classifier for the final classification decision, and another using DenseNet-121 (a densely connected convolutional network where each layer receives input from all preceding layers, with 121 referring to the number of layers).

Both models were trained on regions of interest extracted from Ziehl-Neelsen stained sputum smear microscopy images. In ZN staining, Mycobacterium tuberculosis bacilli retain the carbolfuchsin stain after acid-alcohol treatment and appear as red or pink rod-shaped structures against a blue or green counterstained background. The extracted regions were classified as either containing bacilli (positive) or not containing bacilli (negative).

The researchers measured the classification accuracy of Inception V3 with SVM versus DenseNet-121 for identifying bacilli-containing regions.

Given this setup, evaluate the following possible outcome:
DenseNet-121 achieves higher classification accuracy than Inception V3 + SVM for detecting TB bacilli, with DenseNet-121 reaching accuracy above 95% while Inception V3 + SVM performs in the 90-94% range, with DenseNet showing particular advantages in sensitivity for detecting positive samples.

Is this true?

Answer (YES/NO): NO